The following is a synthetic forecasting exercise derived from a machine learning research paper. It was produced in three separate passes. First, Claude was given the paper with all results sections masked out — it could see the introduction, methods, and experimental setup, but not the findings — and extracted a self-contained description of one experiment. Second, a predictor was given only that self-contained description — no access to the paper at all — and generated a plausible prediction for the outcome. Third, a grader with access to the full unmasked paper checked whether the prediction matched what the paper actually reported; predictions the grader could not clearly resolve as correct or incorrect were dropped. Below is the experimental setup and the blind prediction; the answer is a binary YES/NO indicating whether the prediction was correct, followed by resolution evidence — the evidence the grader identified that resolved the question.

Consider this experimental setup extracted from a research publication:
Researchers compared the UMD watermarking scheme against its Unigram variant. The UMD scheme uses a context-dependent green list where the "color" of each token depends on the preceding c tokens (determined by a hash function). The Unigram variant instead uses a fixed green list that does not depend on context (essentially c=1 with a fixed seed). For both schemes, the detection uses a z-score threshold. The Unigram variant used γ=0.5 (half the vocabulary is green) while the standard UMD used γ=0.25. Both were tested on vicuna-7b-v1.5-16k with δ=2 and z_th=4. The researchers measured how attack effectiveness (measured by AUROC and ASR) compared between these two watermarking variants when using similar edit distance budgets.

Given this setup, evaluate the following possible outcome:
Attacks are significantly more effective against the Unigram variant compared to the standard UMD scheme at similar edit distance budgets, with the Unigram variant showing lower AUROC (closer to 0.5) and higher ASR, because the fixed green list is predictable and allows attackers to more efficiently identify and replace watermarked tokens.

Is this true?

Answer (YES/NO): NO